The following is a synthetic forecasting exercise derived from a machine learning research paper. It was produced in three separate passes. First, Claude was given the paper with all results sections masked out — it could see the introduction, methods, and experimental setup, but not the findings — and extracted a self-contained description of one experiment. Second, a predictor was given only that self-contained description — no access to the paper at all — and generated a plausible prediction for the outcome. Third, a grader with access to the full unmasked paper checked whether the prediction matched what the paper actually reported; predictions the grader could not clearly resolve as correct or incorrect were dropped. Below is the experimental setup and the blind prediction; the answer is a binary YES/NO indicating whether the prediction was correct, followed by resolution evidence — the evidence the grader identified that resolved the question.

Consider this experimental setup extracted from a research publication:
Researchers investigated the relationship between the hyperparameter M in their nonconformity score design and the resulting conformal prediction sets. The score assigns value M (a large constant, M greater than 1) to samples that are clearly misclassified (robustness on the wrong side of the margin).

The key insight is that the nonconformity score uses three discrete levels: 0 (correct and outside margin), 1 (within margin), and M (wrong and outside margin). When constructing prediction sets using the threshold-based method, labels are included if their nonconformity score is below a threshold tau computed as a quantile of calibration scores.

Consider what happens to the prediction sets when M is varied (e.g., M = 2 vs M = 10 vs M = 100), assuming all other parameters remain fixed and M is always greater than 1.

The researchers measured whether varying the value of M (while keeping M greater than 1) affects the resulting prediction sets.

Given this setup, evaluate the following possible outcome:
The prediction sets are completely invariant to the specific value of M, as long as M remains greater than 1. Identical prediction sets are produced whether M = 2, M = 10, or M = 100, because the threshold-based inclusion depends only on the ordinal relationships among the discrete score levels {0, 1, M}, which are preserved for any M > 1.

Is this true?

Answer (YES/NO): YES